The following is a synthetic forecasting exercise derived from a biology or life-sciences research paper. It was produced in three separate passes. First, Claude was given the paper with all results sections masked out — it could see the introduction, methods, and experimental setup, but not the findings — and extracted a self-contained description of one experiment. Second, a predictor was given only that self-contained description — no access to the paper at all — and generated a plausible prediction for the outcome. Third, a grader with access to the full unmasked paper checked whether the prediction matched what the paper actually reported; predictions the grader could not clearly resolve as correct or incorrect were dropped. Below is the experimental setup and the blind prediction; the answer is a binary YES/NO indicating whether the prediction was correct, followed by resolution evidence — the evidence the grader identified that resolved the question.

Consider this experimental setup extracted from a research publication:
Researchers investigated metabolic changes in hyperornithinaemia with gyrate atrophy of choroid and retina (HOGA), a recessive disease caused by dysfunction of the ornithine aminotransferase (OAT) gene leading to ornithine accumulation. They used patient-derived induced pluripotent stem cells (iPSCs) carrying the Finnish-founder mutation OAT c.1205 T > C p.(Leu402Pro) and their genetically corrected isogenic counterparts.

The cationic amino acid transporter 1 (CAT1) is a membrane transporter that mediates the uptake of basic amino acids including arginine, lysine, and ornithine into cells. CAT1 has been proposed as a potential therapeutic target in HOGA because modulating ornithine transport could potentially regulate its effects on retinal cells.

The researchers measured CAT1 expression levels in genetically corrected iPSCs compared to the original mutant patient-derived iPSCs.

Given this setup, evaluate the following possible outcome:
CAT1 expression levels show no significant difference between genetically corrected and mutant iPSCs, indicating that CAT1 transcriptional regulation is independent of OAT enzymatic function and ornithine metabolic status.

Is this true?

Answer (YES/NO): NO